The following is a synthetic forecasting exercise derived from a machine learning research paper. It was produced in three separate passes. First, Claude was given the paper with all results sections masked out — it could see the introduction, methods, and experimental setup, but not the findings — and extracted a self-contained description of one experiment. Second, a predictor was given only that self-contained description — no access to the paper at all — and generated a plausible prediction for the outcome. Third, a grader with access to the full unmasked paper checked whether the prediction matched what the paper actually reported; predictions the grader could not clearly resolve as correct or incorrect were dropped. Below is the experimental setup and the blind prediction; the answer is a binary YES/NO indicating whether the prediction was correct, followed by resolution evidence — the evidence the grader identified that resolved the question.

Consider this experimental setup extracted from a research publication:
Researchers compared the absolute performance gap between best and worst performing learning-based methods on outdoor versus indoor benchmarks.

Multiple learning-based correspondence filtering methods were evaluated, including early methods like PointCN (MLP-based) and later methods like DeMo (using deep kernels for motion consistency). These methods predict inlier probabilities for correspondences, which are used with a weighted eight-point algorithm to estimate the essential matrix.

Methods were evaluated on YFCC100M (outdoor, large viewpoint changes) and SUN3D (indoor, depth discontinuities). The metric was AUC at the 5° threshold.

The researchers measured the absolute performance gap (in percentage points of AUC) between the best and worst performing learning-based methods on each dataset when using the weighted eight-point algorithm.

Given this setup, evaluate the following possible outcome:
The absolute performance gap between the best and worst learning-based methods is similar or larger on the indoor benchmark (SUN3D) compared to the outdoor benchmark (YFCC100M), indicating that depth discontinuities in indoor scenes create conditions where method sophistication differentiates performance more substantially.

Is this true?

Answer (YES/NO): NO